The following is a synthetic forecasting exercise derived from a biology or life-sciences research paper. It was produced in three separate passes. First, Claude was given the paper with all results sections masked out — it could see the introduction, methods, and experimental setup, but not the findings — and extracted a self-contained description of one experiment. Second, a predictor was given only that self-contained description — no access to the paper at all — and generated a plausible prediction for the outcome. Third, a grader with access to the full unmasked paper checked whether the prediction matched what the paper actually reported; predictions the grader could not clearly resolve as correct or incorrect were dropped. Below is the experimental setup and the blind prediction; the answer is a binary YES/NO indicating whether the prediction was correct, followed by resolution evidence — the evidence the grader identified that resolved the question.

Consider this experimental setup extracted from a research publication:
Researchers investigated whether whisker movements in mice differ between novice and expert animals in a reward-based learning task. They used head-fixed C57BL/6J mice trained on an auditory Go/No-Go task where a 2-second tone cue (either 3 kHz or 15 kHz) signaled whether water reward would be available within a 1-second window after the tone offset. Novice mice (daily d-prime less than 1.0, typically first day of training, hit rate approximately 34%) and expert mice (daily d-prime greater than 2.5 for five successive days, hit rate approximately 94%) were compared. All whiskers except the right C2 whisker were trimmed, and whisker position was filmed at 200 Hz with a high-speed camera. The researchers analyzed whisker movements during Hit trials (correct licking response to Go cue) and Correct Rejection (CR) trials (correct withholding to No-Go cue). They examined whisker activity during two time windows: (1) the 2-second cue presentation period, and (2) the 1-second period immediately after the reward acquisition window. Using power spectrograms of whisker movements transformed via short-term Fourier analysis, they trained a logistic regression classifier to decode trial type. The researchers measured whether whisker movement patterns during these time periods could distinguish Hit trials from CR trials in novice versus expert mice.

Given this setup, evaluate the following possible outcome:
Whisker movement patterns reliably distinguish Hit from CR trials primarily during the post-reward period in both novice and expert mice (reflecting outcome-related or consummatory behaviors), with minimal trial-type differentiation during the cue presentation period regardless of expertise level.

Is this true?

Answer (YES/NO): NO